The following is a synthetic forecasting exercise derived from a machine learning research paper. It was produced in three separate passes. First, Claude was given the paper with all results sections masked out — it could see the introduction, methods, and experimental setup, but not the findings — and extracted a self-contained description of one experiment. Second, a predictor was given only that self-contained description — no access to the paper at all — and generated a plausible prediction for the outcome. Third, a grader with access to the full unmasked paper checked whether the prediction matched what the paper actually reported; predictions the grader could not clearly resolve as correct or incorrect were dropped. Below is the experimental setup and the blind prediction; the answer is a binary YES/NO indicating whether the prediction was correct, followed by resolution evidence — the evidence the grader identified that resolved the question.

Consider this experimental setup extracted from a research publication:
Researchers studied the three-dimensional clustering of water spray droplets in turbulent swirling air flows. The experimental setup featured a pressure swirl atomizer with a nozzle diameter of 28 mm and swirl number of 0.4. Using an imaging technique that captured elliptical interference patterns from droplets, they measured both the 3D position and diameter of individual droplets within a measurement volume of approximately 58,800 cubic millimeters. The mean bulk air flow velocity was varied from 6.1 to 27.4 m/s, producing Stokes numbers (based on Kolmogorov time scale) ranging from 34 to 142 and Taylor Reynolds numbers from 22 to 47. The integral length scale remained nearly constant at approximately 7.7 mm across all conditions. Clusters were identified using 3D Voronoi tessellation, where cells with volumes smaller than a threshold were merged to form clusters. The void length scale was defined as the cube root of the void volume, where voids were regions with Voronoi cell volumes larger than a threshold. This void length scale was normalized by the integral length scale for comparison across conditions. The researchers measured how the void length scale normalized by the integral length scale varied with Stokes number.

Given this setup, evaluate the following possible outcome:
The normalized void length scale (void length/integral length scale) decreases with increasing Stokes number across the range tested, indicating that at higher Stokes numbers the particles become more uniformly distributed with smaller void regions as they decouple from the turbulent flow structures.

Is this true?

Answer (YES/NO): NO